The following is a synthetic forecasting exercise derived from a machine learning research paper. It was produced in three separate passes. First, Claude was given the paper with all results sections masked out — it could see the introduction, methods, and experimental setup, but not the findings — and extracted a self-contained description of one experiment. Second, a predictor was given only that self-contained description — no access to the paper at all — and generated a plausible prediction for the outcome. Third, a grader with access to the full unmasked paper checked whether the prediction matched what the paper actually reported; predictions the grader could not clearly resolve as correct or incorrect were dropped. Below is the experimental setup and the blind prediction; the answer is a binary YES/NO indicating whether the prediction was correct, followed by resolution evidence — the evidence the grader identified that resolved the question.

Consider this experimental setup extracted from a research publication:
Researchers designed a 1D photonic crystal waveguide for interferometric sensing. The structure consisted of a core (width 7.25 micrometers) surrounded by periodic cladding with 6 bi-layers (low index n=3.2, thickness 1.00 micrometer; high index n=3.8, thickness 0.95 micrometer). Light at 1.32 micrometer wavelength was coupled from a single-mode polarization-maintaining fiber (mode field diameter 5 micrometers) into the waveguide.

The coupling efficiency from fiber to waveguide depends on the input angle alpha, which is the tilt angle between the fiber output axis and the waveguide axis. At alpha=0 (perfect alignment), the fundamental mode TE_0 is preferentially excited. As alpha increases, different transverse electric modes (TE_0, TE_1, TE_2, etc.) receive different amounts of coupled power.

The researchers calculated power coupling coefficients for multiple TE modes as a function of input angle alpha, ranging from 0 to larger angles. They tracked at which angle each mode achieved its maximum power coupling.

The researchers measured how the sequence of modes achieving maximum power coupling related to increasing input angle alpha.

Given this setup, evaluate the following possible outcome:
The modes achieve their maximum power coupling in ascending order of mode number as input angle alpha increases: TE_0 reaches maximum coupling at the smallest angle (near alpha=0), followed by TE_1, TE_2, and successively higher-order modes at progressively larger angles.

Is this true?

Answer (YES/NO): YES